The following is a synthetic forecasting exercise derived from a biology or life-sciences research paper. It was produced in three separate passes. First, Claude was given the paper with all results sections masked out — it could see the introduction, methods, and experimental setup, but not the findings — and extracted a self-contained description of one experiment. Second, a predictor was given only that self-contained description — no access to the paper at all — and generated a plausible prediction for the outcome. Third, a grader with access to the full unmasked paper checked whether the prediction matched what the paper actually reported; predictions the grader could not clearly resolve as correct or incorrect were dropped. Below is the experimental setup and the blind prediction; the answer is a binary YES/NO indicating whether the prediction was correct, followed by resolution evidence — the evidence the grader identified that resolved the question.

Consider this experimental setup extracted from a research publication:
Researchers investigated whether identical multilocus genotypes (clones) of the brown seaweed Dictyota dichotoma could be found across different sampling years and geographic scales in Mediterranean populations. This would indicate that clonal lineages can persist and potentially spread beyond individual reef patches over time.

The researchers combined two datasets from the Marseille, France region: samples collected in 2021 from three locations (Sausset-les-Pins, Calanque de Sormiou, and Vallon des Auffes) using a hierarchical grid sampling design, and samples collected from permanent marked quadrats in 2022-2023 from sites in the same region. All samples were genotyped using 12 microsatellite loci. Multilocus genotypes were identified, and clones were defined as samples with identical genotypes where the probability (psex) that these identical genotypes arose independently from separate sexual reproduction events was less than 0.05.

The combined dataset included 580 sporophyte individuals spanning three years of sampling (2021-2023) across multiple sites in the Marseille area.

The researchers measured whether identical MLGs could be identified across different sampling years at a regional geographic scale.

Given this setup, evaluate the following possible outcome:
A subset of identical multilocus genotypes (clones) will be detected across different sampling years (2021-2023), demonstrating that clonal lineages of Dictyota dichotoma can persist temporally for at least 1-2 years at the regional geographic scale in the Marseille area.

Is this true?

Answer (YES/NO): YES